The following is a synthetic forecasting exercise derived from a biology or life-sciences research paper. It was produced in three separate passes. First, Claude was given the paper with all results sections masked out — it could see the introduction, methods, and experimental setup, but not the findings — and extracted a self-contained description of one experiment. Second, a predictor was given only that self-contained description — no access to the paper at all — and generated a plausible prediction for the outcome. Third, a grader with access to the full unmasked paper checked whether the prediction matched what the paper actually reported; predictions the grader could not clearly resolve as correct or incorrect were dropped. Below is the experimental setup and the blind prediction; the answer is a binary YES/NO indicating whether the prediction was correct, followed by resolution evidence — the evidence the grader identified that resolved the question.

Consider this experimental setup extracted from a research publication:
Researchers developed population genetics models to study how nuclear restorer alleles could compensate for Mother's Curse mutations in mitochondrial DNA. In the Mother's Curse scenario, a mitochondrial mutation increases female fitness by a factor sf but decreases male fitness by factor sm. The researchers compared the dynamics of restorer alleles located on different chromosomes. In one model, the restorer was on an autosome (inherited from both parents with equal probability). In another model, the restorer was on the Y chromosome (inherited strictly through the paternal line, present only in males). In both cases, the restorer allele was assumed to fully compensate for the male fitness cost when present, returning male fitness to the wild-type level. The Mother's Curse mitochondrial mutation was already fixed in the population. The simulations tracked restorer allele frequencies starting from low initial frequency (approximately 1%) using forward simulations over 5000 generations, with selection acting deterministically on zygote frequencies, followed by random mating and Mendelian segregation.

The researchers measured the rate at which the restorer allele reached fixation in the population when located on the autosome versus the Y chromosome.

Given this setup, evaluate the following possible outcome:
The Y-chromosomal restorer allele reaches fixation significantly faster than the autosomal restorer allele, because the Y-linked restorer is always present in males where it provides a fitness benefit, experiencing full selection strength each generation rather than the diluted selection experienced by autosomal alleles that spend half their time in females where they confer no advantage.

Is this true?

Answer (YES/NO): YES